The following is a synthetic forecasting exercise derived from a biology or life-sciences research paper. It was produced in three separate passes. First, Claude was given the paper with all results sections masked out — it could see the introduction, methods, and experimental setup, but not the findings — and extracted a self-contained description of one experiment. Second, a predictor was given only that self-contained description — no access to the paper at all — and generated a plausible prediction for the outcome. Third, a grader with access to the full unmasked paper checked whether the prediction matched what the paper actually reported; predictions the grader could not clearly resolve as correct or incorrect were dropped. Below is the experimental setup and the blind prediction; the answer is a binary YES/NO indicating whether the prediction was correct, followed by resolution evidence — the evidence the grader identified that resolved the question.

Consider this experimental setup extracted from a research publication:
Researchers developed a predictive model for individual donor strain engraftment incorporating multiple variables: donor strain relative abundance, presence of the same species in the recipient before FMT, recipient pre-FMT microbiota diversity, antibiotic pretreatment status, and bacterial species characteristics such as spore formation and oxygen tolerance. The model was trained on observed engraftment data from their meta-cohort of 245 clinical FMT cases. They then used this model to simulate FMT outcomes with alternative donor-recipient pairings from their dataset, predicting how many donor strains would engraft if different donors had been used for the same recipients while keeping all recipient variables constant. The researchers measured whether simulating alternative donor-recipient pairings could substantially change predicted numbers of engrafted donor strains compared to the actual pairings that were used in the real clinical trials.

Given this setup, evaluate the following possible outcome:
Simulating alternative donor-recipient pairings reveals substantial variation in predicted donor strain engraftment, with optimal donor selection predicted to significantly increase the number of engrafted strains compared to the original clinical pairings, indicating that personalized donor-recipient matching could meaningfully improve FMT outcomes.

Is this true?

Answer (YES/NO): YES